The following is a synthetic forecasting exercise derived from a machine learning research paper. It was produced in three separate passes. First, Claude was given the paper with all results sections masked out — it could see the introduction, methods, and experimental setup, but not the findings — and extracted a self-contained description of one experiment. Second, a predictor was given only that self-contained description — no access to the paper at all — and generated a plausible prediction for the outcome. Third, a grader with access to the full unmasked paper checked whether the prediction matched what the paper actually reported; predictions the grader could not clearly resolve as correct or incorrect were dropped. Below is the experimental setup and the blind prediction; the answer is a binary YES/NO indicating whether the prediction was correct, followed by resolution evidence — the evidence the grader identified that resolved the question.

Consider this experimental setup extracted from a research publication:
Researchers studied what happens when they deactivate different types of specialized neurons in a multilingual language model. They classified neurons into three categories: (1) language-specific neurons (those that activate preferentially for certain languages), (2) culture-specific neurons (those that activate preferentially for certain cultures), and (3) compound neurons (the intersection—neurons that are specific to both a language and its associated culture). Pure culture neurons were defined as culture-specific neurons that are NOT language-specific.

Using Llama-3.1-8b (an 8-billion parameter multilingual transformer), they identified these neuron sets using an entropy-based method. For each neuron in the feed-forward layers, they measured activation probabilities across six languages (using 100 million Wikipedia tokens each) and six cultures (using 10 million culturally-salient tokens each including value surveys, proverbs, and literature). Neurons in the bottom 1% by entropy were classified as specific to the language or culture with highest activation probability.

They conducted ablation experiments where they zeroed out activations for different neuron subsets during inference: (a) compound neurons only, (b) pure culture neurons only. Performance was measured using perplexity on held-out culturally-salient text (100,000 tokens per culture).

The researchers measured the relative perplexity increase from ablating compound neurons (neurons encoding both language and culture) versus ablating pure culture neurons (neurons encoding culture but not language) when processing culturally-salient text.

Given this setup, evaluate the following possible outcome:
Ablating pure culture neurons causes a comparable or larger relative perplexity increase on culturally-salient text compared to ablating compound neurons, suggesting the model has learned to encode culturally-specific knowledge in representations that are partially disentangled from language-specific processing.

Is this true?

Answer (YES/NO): YES